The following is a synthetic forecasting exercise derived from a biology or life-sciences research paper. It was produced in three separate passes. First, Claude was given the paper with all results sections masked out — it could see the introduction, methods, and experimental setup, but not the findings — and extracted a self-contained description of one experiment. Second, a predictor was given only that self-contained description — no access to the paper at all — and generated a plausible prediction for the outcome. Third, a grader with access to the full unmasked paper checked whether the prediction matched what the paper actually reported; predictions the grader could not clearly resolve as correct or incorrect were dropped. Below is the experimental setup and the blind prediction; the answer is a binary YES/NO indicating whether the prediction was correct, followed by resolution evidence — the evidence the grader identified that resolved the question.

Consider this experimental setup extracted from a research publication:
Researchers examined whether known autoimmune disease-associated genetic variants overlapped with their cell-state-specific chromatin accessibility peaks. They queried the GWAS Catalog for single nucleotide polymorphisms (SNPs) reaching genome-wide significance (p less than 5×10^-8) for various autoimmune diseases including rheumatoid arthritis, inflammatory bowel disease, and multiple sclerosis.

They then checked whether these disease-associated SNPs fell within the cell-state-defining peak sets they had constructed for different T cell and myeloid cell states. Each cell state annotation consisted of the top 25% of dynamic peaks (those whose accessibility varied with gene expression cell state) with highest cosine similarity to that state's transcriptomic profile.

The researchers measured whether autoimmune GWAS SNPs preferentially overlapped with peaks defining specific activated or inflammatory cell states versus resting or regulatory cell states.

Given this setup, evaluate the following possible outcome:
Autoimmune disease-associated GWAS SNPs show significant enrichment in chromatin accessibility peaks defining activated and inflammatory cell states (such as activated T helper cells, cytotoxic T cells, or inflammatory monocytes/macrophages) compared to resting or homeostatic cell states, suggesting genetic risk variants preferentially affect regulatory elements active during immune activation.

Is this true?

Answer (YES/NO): NO